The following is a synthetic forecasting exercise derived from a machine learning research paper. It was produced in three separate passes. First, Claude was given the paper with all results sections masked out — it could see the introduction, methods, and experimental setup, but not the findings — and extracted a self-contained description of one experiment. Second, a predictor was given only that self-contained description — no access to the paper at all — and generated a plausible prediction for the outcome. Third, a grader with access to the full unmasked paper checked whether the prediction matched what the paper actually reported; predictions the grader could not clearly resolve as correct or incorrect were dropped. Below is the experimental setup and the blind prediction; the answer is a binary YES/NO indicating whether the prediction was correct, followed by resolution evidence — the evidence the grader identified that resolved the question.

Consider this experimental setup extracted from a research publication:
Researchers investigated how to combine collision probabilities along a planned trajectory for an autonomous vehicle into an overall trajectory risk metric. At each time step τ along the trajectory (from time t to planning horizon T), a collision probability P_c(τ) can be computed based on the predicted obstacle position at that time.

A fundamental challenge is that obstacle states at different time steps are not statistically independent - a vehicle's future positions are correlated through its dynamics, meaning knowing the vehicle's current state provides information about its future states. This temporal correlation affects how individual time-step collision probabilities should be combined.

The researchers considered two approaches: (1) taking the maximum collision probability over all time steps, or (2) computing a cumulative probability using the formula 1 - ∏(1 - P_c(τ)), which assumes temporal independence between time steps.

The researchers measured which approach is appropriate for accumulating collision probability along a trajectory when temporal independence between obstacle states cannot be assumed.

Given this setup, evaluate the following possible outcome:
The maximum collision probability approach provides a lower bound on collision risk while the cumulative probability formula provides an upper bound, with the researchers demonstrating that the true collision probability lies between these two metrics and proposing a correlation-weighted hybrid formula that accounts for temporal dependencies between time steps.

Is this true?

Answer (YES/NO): NO